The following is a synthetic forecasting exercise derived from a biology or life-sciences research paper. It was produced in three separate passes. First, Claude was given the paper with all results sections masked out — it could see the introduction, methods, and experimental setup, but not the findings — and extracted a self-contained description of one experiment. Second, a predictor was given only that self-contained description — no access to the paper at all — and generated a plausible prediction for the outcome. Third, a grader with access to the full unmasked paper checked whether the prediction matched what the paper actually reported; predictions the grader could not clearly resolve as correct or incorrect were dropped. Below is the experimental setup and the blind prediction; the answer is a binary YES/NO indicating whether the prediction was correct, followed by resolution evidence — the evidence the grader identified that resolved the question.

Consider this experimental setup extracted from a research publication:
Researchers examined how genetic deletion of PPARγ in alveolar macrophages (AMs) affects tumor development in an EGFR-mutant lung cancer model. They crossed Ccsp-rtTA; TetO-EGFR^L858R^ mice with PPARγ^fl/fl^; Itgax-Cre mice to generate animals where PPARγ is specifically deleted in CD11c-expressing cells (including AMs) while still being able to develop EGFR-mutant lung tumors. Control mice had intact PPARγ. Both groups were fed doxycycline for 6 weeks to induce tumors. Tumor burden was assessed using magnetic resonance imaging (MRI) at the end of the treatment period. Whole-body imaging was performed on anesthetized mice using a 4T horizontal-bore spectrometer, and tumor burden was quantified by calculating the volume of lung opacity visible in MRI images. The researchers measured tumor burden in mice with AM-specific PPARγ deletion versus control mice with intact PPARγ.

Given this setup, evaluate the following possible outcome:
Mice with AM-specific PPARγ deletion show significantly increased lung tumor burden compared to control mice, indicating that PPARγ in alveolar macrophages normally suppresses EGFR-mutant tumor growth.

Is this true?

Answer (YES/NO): NO